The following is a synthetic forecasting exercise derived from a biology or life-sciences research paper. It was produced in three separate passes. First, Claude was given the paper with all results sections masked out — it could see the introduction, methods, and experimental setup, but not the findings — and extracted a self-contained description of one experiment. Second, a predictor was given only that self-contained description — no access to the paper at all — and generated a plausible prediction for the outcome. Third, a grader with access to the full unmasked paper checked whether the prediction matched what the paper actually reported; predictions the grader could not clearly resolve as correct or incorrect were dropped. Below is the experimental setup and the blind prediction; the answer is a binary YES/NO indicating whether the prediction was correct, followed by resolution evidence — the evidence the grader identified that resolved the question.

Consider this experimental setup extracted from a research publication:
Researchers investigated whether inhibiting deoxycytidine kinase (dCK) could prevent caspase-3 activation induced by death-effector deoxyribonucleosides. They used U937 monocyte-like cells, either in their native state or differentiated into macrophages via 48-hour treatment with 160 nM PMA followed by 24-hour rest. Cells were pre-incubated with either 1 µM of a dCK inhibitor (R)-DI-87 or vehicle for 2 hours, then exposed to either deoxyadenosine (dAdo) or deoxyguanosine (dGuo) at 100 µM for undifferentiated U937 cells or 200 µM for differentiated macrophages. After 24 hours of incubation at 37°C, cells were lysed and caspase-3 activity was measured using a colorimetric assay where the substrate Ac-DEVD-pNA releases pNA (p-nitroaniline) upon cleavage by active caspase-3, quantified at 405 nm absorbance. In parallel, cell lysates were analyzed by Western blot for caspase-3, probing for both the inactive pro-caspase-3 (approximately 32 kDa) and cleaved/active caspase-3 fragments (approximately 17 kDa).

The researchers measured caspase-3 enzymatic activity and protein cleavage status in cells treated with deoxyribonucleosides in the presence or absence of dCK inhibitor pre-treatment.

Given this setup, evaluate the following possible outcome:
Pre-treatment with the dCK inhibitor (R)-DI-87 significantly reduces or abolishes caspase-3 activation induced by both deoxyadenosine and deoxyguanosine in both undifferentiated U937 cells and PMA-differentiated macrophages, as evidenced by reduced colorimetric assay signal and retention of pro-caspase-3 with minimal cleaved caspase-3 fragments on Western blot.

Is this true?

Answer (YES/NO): YES